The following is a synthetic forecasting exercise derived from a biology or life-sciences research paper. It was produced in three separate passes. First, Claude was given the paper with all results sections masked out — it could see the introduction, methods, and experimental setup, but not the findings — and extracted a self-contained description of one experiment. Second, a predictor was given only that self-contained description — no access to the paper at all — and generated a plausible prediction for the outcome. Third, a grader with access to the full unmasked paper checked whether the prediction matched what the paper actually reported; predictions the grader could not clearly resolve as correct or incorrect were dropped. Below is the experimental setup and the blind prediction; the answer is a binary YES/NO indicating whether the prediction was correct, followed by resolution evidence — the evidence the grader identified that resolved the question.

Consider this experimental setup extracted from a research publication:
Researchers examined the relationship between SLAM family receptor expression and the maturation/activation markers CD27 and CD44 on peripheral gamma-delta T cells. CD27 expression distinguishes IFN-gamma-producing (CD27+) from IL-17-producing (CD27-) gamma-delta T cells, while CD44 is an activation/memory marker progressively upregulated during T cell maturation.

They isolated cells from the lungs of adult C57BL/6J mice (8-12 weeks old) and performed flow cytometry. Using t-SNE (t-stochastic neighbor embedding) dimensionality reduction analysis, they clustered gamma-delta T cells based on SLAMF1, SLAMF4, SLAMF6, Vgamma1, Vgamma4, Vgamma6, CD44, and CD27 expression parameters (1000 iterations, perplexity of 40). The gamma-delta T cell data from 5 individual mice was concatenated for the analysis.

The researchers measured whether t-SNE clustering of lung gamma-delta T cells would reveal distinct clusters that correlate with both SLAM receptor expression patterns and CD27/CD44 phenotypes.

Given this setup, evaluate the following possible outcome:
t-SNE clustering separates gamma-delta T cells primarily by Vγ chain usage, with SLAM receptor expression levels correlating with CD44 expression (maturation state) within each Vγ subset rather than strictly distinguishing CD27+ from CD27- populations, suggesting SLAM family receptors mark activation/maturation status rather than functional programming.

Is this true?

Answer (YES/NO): NO